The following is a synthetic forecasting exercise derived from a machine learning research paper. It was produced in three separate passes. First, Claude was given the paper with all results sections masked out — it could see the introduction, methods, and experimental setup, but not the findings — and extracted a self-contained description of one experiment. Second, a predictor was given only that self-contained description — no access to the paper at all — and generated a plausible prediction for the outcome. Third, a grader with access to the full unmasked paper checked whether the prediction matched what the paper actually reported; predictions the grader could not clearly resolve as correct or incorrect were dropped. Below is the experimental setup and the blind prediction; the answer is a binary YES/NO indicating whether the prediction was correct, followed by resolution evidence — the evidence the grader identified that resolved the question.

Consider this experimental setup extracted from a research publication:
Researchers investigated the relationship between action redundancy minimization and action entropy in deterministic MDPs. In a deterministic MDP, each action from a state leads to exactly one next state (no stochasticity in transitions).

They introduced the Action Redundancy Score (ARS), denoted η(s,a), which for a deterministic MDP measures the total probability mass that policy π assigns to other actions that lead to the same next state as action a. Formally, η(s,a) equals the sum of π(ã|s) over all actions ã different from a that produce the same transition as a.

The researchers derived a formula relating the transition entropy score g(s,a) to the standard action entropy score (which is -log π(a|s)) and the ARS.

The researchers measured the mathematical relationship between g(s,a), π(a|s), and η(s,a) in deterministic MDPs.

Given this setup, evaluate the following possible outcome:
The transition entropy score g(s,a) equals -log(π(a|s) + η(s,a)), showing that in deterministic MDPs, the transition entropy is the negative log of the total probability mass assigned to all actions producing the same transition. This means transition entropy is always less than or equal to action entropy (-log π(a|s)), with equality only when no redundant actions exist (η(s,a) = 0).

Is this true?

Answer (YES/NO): YES